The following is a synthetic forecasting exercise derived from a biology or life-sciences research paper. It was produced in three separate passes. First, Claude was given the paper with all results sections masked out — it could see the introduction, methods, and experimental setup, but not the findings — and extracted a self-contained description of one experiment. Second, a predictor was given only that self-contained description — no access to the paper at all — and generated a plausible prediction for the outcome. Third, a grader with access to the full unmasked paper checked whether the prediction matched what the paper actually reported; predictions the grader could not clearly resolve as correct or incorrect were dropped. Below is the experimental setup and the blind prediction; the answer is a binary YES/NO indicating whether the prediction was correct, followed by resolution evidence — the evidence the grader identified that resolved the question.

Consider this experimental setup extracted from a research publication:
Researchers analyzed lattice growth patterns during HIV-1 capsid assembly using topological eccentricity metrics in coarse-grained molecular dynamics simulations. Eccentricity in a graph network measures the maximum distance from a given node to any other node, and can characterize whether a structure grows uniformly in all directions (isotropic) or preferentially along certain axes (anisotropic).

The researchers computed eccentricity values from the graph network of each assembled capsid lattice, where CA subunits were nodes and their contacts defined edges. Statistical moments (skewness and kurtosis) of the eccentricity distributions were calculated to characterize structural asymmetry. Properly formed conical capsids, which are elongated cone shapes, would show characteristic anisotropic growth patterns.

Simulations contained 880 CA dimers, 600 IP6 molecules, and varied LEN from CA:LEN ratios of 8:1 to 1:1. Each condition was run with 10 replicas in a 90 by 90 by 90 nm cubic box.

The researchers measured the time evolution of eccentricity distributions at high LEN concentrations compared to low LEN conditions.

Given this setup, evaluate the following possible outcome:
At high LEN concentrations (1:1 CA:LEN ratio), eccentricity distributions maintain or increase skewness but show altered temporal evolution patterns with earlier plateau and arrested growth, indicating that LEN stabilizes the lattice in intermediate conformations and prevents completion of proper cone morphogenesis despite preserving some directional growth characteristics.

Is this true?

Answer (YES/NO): NO